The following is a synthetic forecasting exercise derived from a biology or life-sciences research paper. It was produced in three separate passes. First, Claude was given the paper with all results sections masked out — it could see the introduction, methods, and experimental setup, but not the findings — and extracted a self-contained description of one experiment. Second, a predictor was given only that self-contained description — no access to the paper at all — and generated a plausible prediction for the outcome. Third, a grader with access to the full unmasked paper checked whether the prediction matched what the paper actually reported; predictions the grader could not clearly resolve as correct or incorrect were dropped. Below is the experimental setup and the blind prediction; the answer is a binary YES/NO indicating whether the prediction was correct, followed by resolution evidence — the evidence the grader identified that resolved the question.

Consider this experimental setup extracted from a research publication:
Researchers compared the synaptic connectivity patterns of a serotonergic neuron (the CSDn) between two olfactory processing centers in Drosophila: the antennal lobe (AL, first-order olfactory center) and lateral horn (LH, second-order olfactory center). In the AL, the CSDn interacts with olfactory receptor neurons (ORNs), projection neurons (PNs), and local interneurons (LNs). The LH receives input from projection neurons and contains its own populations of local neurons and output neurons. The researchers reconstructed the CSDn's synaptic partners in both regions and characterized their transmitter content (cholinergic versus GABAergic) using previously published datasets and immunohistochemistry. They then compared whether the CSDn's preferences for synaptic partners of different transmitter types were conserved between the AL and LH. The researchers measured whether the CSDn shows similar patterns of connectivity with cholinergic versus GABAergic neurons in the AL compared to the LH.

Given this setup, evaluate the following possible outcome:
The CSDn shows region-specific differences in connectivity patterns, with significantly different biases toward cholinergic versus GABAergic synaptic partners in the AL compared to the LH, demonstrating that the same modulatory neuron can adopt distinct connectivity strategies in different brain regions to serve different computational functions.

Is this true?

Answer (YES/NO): YES